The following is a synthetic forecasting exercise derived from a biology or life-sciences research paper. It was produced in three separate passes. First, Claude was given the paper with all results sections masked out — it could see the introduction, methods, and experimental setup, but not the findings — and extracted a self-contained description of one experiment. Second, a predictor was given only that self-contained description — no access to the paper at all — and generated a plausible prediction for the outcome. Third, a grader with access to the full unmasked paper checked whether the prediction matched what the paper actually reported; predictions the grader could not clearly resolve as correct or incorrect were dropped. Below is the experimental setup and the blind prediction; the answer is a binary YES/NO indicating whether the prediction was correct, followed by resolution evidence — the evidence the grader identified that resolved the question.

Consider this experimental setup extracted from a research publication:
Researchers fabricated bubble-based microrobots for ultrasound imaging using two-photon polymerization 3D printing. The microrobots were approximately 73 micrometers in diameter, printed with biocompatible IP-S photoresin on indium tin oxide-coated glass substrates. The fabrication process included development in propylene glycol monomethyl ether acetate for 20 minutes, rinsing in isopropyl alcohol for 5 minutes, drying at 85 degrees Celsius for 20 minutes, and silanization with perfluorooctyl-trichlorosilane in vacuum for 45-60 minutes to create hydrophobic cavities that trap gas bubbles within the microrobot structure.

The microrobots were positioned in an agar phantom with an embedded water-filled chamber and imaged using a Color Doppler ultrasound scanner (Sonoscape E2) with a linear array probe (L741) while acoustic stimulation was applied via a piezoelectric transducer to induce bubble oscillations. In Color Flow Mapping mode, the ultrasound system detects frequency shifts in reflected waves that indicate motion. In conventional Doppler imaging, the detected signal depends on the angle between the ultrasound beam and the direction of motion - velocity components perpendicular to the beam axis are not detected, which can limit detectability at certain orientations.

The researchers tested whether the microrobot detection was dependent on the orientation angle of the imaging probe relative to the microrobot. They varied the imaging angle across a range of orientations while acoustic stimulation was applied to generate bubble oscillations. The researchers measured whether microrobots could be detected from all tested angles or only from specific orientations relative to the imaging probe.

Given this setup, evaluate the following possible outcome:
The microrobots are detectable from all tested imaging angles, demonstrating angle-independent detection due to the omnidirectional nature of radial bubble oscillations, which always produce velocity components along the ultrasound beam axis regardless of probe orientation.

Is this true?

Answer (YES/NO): YES